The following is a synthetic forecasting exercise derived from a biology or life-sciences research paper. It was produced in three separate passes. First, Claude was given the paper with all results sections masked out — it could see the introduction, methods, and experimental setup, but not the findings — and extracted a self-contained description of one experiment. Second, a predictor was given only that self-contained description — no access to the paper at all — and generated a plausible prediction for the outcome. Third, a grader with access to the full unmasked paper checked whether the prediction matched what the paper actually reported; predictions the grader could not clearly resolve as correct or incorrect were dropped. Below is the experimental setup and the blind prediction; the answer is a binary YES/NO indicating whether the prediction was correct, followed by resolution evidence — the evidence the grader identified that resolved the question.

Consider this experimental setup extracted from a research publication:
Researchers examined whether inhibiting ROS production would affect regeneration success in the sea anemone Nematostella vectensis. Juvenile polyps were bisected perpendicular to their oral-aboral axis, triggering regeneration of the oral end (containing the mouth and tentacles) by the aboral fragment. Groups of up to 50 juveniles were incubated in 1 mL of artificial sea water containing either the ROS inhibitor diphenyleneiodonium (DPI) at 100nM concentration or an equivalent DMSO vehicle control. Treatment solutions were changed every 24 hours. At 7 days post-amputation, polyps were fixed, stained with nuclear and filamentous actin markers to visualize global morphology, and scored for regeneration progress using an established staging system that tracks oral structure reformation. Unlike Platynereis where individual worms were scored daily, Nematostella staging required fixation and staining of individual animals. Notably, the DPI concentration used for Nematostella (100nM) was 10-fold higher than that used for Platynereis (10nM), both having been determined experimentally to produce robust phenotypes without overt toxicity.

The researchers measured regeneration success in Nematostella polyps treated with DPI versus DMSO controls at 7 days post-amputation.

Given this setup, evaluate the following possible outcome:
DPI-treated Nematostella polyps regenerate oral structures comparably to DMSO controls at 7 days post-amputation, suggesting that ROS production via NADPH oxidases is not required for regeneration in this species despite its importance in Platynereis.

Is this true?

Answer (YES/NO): NO